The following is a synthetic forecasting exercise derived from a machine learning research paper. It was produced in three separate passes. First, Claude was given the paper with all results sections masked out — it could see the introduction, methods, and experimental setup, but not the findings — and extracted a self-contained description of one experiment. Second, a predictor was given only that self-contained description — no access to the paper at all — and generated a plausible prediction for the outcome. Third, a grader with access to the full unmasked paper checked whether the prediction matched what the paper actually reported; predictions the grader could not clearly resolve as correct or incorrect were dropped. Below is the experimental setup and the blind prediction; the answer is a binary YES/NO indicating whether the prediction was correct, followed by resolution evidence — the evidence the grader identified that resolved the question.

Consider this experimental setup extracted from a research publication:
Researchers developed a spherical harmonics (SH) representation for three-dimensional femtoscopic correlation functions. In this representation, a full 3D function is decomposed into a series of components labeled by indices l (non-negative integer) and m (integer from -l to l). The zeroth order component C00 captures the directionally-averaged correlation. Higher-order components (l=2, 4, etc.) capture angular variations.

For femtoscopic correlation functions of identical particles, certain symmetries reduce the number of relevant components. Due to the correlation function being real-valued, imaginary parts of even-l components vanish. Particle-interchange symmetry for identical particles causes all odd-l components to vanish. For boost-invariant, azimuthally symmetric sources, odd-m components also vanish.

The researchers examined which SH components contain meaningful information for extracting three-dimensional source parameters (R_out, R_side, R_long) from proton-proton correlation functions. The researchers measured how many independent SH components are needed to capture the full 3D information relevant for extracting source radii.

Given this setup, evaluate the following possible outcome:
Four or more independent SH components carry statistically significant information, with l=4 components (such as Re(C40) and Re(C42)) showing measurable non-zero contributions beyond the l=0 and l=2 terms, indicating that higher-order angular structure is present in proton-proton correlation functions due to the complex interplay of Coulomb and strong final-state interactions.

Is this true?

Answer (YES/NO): NO